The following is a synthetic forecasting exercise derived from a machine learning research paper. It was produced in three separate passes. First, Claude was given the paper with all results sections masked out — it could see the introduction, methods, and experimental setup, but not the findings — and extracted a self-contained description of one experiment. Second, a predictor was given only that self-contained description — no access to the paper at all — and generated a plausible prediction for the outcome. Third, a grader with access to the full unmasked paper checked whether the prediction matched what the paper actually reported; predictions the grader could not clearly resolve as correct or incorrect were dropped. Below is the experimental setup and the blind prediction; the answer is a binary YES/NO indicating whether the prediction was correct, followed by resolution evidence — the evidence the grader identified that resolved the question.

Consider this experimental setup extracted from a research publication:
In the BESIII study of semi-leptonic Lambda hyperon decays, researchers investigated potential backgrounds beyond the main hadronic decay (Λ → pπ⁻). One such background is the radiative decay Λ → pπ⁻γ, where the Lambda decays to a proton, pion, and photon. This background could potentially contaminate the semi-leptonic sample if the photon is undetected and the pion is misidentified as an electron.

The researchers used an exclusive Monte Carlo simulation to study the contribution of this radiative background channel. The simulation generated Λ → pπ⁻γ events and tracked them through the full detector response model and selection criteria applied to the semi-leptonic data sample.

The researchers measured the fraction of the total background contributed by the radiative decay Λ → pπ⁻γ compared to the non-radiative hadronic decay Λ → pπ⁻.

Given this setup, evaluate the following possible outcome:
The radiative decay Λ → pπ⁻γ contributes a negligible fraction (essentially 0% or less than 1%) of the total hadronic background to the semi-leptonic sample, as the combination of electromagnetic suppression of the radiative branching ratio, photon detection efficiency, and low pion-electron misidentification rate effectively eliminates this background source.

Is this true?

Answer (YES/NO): YES